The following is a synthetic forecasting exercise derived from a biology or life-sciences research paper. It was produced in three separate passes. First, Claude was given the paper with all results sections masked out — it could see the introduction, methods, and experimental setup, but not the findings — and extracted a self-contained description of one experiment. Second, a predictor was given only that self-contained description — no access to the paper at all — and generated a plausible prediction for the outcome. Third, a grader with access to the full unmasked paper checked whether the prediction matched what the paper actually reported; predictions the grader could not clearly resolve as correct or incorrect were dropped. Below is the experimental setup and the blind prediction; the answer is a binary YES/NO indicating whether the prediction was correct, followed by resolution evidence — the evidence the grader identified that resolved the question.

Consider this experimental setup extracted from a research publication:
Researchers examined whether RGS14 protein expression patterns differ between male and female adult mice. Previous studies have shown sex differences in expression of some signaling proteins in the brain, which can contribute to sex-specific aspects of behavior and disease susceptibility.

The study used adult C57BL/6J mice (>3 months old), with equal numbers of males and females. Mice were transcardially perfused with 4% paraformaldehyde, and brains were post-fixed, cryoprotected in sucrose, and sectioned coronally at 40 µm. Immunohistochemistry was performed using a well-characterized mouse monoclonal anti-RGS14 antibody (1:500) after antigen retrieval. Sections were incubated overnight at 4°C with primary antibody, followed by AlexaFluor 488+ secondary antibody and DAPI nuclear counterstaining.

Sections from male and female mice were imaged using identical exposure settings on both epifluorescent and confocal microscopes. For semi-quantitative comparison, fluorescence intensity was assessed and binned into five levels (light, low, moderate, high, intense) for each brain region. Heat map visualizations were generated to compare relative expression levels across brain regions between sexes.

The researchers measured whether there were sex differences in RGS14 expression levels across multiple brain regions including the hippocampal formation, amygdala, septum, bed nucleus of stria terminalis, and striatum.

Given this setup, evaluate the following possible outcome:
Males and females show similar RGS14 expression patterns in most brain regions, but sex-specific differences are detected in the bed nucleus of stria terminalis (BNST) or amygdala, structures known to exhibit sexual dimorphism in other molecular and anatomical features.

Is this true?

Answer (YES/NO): NO